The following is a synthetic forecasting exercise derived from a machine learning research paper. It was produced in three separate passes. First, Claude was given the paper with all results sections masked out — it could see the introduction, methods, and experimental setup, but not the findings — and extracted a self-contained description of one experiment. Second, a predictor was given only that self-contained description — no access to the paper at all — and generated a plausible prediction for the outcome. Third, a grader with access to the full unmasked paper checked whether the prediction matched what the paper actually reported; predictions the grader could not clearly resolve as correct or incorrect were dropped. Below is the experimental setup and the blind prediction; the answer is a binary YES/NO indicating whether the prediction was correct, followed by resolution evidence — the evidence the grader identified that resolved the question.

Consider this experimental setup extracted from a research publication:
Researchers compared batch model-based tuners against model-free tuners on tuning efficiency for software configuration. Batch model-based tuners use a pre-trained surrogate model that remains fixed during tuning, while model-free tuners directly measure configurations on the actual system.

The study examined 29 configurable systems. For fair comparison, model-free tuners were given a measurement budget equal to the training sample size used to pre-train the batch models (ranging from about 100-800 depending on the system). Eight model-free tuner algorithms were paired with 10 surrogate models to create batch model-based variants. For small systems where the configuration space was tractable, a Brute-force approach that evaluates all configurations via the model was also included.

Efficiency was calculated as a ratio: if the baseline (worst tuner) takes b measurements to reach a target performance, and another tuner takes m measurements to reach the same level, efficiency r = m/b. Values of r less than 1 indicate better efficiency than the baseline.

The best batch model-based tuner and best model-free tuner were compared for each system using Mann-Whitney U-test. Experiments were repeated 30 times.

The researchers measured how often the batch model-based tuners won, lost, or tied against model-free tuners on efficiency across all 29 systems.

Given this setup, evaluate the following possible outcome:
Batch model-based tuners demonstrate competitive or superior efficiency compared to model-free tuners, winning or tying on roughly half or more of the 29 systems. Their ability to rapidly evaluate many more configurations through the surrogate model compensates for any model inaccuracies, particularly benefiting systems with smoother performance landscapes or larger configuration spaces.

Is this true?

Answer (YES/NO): YES